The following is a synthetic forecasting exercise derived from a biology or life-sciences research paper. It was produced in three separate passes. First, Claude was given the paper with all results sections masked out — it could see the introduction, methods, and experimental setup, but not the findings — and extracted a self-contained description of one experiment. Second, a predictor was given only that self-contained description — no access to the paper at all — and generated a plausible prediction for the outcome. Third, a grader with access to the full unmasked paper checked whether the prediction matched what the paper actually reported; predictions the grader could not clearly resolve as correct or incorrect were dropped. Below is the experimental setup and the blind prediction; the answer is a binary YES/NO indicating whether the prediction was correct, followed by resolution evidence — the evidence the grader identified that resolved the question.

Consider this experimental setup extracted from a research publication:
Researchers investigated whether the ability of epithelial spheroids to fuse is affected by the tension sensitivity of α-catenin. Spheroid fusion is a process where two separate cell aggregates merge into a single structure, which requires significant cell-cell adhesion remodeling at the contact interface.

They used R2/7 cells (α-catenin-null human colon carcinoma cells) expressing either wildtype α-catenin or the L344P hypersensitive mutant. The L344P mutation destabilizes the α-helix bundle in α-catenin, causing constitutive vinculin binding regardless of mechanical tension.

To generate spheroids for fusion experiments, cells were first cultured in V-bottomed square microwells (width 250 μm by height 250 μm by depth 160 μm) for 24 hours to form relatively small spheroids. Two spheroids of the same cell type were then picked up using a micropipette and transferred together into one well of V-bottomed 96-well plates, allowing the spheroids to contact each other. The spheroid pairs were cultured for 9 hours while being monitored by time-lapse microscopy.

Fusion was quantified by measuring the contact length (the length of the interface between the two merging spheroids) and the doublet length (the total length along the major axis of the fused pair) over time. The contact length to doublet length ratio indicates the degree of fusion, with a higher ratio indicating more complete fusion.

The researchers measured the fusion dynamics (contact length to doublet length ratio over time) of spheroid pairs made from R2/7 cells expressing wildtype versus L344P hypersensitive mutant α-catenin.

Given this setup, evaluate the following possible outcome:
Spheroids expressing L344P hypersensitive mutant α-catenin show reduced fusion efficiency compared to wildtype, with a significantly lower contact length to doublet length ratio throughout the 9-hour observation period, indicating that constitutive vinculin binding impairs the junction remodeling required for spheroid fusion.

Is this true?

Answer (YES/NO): NO